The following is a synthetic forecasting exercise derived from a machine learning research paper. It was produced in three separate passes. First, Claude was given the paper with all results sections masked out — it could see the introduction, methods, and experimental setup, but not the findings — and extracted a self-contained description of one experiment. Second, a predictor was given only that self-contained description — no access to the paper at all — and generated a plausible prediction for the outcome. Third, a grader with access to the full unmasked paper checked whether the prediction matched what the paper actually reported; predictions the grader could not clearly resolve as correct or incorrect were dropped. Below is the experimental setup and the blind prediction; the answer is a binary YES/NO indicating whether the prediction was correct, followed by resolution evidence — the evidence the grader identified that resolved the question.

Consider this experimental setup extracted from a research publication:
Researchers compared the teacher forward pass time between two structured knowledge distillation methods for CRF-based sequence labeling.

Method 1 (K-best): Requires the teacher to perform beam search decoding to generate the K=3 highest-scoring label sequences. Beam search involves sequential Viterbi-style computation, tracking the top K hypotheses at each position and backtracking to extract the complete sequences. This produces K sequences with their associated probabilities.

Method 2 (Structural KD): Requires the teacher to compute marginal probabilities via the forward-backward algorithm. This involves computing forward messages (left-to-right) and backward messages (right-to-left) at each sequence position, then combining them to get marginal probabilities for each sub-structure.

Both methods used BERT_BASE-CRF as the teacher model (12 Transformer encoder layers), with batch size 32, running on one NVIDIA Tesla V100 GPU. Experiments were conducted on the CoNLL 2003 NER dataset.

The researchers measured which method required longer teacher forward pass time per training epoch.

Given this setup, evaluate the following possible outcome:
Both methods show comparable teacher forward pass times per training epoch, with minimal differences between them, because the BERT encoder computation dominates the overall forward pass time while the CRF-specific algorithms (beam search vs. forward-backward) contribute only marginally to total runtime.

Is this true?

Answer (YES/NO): YES